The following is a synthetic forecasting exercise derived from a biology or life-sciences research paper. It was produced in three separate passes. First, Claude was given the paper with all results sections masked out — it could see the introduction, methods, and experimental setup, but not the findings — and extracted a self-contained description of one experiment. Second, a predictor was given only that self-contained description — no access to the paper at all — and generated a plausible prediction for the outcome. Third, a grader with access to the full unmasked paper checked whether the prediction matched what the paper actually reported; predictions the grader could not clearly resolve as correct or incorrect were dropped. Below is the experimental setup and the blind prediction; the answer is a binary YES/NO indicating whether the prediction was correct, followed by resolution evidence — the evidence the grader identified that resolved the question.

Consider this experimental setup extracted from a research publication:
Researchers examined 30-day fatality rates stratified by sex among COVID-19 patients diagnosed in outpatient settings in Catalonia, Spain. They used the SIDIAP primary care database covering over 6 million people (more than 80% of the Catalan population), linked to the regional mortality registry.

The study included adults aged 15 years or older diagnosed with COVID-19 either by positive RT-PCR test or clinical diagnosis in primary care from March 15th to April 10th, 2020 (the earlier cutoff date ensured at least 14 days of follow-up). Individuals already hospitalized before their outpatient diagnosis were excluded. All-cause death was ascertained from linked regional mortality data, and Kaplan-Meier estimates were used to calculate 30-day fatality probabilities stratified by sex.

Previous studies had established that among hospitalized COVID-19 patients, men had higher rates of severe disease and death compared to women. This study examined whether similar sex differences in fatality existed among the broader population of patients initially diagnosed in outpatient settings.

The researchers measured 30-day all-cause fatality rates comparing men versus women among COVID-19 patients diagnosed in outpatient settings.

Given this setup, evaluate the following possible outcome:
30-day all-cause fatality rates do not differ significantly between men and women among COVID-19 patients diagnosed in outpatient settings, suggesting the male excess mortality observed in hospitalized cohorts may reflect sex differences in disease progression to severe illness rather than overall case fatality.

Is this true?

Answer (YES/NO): NO